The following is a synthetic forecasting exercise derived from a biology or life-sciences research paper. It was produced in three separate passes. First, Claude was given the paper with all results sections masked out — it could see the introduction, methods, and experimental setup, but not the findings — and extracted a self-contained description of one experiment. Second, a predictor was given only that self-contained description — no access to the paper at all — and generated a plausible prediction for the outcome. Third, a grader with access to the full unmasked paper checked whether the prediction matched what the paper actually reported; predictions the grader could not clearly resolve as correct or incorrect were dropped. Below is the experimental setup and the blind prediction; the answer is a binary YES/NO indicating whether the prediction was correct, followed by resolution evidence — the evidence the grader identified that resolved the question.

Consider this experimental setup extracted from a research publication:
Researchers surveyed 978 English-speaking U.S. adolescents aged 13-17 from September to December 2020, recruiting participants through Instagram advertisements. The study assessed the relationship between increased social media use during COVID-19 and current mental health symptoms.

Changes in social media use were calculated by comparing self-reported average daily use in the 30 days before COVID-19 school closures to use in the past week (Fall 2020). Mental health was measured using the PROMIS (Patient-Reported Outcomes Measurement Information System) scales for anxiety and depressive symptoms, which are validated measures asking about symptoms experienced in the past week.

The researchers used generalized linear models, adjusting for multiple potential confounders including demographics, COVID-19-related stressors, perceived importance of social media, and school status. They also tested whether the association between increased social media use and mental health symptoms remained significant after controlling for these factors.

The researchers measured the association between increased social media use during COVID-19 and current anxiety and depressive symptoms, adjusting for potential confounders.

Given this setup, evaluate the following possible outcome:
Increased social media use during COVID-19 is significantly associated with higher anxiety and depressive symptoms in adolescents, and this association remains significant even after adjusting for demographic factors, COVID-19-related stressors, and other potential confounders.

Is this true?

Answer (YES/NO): YES